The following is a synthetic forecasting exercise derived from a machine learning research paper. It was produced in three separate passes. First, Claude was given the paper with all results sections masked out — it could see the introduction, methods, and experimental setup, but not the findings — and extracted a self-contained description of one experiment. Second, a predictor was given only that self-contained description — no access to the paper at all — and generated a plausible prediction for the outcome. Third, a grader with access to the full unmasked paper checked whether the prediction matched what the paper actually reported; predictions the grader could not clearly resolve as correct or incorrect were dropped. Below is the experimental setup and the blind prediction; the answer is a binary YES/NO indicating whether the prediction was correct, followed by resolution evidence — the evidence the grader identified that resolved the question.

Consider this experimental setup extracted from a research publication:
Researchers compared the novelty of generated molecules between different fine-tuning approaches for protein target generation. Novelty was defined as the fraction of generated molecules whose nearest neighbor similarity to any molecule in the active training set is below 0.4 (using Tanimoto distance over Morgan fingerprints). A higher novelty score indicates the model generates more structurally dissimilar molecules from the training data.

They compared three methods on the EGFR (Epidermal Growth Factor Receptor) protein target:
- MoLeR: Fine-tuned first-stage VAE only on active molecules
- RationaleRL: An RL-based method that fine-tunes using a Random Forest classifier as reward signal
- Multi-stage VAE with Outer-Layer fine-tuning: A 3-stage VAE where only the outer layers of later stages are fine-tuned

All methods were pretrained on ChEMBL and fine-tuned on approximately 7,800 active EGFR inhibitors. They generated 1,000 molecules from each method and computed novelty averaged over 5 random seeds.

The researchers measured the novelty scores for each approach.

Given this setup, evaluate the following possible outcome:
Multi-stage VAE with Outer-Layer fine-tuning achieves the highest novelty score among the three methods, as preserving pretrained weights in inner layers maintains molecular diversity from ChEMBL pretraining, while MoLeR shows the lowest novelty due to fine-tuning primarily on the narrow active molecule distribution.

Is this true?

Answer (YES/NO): NO